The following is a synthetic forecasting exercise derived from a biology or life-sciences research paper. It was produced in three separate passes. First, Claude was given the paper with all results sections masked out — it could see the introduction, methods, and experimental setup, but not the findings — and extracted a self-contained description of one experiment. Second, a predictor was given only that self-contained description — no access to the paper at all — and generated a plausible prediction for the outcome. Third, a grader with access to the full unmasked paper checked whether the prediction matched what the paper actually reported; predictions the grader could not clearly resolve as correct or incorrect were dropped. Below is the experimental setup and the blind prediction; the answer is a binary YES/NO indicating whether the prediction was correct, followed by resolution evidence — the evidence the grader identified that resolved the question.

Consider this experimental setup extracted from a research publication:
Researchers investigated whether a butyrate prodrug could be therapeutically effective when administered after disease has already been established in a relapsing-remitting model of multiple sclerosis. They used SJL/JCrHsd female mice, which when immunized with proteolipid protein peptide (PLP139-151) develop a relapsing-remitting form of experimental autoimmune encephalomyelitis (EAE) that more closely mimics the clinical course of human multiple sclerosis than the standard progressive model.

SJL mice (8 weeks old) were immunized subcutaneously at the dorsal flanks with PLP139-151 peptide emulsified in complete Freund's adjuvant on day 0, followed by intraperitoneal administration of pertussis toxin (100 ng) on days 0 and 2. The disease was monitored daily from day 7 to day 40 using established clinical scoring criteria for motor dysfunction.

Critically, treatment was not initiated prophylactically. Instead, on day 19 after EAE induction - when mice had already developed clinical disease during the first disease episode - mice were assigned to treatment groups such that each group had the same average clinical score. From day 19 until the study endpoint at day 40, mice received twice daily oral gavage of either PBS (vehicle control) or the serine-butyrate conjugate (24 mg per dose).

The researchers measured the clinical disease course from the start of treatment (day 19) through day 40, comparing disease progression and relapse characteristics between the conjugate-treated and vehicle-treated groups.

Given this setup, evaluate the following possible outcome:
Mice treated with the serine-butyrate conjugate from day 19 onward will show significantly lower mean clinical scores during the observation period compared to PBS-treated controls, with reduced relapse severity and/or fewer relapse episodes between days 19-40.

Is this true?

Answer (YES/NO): NO